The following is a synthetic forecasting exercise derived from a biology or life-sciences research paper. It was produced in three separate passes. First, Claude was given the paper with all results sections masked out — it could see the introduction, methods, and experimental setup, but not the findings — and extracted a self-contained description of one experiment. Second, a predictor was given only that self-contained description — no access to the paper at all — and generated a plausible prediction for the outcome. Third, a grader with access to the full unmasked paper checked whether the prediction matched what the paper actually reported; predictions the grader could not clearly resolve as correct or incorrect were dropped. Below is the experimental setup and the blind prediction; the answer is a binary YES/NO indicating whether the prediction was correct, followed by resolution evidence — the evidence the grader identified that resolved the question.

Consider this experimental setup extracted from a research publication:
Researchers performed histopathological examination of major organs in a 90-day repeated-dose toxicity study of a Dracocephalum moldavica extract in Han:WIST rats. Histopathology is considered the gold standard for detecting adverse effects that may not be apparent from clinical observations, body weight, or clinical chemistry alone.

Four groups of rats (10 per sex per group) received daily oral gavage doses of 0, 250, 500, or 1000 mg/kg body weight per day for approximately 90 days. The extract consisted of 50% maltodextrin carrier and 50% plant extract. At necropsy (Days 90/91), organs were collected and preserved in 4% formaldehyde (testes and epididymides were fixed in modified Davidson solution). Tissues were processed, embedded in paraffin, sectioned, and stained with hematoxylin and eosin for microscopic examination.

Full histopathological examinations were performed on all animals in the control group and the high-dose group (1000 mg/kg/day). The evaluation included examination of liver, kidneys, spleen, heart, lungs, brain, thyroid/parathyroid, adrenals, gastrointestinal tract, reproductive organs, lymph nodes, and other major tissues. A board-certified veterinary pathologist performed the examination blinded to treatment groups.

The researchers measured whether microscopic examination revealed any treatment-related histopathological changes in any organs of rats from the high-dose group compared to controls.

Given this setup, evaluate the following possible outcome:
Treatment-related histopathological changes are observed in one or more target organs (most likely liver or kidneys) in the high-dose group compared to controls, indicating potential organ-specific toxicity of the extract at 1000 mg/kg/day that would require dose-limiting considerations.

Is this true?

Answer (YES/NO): NO